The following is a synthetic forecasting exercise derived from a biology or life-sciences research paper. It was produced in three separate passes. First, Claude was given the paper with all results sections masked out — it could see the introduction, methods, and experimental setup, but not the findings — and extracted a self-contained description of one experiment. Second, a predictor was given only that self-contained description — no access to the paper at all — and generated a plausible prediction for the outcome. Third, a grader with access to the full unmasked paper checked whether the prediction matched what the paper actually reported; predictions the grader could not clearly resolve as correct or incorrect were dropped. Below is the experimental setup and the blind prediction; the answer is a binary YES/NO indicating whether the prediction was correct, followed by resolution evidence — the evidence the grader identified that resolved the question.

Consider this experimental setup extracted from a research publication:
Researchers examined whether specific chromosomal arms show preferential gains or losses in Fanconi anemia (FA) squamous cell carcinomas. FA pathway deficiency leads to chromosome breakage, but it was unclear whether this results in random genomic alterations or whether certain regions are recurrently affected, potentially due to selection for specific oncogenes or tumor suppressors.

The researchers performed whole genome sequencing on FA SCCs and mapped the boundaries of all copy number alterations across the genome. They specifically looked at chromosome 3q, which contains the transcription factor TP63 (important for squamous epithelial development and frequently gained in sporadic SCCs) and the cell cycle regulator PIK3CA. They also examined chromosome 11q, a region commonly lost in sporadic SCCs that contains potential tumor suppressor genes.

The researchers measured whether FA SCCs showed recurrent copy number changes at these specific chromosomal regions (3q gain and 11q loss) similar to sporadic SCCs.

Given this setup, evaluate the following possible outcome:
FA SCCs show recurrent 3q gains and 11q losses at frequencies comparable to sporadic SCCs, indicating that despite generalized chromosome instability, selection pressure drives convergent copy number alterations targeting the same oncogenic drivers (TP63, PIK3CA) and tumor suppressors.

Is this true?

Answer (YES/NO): NO